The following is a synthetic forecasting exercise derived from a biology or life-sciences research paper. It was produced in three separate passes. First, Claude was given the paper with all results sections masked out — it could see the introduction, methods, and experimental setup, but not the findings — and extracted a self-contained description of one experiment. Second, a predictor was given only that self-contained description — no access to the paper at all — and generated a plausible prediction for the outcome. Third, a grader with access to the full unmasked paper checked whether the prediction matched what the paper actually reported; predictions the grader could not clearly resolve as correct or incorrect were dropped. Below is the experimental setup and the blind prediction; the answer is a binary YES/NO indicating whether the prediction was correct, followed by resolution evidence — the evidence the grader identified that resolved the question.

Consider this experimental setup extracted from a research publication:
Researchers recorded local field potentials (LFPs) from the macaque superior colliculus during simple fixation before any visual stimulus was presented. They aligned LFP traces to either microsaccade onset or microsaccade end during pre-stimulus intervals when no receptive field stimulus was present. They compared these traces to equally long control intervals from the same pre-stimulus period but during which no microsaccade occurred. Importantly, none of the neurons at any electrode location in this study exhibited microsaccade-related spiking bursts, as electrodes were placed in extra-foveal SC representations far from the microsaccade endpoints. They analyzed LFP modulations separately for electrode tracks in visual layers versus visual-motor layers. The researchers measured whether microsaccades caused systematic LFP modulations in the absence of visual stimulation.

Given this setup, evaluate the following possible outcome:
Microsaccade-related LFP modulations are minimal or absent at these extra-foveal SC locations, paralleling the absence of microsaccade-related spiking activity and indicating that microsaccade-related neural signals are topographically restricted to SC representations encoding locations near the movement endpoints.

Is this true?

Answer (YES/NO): NO